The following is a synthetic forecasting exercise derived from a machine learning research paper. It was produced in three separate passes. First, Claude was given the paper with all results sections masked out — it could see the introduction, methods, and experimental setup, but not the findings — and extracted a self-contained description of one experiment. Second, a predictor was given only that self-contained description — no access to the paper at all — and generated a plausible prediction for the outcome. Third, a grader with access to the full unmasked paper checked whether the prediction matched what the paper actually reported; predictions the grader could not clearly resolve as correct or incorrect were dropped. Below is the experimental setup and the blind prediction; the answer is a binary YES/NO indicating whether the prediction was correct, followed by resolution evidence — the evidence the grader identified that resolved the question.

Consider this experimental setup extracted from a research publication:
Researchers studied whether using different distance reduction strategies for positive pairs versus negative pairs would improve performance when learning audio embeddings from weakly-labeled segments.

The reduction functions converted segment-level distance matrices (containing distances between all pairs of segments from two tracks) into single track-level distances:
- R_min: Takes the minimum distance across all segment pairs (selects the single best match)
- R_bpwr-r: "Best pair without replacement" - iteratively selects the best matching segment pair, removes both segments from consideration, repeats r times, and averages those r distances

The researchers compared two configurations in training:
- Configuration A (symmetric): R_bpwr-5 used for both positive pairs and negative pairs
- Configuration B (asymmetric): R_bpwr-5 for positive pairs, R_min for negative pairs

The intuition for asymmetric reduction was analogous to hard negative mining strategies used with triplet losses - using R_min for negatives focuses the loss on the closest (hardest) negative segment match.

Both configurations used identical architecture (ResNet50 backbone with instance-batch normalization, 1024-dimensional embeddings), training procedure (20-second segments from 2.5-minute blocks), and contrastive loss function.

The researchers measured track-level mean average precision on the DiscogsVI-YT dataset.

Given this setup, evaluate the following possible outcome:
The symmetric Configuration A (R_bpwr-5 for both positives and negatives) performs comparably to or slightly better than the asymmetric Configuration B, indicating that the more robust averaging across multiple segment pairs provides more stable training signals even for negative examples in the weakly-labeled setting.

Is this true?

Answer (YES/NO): NO